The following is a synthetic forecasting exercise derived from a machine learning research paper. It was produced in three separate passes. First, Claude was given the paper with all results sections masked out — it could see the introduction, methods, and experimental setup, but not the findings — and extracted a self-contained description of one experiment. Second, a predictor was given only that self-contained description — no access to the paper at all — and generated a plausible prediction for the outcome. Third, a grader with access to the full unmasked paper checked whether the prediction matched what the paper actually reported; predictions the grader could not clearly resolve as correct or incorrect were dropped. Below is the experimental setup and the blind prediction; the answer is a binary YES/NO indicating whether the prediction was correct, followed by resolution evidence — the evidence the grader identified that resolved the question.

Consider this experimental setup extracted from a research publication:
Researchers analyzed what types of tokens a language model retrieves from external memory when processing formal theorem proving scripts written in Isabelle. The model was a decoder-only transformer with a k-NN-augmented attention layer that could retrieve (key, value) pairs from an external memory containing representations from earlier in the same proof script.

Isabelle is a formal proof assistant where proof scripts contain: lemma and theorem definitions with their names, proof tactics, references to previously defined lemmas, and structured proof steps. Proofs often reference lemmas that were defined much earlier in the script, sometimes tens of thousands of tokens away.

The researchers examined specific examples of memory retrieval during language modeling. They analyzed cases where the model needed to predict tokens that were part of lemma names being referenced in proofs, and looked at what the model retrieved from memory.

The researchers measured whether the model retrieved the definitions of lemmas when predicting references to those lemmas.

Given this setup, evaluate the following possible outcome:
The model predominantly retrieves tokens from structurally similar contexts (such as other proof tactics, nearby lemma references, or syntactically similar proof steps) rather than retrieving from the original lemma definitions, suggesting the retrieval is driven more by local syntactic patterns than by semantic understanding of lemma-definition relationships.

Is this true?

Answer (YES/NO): NO